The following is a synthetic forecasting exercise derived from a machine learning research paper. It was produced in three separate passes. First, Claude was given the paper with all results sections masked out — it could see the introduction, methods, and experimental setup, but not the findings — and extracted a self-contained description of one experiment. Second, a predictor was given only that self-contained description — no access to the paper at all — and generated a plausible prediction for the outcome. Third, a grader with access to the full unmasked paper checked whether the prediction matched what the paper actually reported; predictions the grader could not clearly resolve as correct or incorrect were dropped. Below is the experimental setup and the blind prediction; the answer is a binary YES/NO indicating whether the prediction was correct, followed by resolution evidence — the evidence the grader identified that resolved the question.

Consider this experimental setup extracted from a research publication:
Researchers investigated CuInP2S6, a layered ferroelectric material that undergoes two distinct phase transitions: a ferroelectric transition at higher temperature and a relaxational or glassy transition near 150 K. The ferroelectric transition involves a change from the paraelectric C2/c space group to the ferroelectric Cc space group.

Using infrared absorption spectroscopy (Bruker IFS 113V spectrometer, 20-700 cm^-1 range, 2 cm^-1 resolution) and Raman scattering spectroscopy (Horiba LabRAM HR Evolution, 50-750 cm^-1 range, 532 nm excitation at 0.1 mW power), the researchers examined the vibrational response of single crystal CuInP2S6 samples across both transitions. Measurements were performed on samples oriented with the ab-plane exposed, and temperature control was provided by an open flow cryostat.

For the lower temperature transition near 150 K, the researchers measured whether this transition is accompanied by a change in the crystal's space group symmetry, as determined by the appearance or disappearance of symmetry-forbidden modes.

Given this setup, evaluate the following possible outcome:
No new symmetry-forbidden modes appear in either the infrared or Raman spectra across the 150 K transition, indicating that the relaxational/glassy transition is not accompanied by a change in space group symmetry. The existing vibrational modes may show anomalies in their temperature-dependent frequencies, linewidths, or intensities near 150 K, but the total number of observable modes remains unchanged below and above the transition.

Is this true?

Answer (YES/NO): NO